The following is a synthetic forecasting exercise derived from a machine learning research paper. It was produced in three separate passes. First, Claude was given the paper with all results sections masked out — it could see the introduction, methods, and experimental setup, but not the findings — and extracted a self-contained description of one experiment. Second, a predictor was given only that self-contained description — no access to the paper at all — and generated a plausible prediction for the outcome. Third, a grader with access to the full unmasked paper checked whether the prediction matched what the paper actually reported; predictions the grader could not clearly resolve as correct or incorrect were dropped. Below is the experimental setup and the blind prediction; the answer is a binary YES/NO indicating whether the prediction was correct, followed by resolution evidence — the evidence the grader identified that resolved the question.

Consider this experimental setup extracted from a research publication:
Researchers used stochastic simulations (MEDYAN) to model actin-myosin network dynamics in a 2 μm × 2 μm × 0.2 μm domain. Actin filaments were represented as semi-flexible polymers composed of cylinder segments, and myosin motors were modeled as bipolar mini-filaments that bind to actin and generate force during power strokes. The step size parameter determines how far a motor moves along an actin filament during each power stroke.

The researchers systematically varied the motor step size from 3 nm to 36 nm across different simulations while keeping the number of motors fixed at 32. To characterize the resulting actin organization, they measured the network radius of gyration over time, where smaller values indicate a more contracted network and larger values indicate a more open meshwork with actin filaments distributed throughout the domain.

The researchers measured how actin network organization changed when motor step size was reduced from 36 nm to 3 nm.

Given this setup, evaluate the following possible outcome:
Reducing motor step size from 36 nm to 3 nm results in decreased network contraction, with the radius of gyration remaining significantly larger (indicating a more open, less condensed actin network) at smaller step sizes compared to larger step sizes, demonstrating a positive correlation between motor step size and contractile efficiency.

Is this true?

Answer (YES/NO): YES